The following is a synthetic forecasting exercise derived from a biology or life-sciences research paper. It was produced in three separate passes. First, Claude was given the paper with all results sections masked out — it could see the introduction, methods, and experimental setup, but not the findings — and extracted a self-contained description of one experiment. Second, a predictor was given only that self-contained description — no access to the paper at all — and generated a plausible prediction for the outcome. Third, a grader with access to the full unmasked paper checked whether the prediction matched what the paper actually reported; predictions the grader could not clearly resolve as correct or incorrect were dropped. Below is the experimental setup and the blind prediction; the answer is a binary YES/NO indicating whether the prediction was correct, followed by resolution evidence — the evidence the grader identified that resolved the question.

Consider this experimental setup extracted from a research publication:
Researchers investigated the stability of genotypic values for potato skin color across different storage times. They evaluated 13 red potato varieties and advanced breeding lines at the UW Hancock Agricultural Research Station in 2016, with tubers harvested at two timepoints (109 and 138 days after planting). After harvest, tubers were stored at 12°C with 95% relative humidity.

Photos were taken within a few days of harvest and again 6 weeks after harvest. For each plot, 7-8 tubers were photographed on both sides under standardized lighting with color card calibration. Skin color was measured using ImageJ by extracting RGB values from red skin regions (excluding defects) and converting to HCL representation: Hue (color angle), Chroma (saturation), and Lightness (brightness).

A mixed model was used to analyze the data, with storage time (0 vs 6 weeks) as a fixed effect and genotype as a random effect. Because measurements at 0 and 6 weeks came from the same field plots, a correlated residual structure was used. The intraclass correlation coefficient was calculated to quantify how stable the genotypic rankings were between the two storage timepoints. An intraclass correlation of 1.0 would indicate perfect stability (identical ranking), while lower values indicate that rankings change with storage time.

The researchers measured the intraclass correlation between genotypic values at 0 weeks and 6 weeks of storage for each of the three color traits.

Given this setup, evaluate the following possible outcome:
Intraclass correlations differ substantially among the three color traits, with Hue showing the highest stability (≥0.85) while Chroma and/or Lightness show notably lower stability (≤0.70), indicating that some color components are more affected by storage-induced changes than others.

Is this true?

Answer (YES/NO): NO